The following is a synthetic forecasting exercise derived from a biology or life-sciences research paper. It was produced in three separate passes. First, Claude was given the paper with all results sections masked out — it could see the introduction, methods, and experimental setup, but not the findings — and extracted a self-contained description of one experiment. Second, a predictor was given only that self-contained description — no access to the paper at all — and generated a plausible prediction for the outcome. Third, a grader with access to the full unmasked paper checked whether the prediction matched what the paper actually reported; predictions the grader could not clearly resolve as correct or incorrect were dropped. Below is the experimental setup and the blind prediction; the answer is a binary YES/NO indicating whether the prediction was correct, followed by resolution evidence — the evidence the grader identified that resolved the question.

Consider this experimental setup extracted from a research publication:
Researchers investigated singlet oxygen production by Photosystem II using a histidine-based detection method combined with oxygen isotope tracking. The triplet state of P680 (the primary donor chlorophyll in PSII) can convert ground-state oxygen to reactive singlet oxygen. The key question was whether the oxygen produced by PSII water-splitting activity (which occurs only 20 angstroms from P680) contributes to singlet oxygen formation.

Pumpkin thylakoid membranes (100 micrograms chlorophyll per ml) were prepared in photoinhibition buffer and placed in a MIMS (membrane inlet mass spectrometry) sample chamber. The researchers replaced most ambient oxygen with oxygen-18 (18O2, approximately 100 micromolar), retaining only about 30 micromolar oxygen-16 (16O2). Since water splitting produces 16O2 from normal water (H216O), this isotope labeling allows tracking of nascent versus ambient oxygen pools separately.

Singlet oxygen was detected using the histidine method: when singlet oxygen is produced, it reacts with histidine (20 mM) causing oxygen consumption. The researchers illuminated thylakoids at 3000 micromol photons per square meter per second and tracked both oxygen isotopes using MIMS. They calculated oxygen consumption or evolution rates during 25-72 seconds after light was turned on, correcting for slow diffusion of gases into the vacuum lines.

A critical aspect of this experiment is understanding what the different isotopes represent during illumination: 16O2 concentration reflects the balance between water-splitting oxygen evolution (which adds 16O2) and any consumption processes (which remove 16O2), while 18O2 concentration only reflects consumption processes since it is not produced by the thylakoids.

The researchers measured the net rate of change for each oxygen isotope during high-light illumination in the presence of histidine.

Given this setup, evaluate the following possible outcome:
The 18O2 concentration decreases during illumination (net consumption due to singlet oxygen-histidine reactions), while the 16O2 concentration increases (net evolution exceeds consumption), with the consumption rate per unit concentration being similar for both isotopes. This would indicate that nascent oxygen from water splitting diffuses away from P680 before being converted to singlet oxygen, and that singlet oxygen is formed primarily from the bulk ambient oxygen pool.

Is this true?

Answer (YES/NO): NO